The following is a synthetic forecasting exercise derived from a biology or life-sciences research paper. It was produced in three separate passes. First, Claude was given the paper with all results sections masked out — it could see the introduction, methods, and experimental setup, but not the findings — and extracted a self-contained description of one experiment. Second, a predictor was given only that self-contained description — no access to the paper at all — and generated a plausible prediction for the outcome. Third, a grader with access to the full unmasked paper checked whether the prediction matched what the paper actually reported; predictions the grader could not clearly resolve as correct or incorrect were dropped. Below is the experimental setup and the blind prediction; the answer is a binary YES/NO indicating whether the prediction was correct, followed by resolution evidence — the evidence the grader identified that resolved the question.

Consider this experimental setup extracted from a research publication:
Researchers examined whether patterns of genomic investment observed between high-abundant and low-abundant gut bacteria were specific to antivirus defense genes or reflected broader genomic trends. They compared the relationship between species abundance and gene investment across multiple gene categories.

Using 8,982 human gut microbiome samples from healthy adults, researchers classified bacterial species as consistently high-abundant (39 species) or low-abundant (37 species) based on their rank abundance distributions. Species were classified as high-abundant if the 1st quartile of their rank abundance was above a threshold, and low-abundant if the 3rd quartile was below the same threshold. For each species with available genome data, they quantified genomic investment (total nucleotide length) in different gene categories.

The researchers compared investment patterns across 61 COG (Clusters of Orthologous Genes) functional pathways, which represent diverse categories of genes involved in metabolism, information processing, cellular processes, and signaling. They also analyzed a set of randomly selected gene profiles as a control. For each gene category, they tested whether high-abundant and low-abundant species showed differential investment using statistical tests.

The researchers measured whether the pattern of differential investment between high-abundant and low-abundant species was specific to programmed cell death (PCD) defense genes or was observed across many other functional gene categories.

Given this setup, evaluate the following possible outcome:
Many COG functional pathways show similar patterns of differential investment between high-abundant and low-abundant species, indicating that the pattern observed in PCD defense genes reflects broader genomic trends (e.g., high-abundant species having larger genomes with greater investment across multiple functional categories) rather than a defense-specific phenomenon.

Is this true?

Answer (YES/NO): NO